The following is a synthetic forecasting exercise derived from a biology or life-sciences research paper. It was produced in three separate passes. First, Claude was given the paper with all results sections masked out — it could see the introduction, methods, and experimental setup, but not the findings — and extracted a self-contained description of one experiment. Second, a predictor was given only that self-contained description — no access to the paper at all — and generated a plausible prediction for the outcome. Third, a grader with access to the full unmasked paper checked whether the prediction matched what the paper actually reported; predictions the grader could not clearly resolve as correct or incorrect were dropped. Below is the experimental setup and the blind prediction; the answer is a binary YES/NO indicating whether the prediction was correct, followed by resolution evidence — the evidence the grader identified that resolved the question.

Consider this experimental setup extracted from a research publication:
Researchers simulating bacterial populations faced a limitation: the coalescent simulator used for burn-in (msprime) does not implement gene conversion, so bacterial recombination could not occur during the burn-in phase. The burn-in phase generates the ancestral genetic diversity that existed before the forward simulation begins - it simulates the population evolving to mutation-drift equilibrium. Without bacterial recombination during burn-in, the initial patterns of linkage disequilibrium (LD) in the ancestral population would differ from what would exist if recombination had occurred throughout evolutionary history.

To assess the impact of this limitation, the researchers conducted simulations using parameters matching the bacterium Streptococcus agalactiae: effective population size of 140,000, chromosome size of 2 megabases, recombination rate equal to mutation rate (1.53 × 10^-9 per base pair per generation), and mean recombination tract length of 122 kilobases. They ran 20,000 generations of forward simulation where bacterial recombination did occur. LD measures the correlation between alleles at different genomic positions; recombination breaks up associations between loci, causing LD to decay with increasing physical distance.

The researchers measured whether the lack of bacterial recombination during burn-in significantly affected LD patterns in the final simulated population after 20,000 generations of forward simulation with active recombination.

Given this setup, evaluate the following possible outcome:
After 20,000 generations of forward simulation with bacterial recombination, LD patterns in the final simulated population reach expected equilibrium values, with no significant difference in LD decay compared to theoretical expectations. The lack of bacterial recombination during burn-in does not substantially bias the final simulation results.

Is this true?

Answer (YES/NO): YES